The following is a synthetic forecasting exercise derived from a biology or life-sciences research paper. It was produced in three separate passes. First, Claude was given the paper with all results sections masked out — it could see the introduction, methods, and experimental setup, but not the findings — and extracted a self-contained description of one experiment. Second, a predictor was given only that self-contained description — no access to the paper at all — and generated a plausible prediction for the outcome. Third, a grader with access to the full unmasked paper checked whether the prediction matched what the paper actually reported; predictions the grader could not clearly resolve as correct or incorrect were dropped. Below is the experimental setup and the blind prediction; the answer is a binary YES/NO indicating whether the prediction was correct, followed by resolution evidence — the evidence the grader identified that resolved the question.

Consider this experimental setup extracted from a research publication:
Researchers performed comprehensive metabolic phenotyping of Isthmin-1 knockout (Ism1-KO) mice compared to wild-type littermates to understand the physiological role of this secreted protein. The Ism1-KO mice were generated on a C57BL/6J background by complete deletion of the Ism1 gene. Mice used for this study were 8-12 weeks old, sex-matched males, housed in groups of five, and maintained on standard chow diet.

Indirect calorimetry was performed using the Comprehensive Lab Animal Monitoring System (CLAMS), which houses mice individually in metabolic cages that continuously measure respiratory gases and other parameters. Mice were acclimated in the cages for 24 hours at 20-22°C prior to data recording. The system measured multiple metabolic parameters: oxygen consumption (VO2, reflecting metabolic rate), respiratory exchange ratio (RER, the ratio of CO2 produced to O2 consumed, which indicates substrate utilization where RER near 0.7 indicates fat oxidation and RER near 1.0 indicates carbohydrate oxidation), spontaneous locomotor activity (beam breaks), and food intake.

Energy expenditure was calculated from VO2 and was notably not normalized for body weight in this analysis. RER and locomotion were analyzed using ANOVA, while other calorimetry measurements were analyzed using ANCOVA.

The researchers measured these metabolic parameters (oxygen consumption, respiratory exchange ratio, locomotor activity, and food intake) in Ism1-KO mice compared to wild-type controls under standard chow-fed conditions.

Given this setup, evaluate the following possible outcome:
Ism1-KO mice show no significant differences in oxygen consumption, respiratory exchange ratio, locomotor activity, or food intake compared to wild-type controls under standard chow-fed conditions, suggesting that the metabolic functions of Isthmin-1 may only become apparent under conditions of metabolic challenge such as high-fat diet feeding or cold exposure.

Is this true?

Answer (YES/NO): YES